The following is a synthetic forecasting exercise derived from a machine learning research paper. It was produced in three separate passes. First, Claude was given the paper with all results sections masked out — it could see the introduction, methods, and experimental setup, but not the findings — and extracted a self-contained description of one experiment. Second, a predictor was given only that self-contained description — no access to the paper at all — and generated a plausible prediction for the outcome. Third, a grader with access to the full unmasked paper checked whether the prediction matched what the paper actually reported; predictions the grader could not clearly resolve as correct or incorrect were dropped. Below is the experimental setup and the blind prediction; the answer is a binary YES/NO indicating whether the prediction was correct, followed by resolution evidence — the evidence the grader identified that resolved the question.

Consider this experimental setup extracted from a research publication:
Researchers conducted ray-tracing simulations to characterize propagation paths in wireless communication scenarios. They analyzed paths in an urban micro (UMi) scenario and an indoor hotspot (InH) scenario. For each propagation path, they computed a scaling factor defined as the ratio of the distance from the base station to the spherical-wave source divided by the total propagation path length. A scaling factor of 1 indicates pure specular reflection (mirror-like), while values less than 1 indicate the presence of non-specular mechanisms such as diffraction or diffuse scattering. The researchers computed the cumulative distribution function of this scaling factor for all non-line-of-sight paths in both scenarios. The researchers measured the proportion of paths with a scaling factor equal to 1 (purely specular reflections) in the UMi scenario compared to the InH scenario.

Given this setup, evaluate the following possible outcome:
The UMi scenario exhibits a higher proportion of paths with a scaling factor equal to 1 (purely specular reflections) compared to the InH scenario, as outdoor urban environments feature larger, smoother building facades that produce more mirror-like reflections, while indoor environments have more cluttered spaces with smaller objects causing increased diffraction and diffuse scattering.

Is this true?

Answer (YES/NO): NO